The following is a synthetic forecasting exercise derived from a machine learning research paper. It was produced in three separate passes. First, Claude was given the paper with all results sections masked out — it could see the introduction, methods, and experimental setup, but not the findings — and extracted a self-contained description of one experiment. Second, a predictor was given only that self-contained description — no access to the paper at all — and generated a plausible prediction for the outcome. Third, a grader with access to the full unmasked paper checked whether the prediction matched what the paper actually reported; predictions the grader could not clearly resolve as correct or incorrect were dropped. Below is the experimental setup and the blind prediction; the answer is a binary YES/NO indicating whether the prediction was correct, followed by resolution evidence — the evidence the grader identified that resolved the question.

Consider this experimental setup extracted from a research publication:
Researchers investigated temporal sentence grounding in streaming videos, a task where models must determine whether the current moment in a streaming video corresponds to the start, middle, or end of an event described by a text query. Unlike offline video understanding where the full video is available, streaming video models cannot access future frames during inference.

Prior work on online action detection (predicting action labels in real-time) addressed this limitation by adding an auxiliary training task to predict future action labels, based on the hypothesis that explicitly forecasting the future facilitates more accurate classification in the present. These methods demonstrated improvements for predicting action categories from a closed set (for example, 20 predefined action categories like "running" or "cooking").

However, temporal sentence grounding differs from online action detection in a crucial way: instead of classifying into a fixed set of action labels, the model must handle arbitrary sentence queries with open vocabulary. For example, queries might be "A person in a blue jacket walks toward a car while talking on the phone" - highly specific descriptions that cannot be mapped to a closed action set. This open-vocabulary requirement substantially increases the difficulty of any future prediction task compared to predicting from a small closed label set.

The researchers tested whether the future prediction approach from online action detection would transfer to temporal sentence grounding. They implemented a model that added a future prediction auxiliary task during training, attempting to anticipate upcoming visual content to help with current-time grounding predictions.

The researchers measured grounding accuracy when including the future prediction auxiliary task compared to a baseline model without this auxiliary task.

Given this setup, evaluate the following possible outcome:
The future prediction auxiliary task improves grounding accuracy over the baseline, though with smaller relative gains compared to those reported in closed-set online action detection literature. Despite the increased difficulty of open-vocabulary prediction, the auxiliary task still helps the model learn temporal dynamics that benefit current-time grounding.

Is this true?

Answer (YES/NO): NO